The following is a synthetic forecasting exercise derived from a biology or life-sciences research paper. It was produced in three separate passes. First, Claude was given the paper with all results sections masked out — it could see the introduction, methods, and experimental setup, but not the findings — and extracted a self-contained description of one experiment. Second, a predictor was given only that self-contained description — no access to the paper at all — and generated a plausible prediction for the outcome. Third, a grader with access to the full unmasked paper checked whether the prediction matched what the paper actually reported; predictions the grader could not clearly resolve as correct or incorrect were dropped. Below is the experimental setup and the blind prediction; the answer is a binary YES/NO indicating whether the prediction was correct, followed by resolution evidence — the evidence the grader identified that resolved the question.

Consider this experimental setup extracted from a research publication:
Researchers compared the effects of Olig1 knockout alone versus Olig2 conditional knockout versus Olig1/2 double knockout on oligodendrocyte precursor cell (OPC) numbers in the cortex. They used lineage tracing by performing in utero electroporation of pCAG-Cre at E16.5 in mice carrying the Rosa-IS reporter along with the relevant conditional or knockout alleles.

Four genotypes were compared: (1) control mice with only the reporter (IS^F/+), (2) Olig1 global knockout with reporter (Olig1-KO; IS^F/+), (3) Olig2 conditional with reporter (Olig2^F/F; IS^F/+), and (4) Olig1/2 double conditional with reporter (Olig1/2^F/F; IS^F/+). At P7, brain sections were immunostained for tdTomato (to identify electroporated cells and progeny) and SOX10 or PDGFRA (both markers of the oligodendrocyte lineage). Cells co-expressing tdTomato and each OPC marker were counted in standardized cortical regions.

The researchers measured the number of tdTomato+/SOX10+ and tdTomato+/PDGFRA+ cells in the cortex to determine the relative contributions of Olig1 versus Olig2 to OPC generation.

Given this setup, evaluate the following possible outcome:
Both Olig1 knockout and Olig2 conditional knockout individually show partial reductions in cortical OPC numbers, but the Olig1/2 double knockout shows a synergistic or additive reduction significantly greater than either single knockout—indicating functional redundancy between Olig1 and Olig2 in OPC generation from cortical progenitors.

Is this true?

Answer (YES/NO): NO